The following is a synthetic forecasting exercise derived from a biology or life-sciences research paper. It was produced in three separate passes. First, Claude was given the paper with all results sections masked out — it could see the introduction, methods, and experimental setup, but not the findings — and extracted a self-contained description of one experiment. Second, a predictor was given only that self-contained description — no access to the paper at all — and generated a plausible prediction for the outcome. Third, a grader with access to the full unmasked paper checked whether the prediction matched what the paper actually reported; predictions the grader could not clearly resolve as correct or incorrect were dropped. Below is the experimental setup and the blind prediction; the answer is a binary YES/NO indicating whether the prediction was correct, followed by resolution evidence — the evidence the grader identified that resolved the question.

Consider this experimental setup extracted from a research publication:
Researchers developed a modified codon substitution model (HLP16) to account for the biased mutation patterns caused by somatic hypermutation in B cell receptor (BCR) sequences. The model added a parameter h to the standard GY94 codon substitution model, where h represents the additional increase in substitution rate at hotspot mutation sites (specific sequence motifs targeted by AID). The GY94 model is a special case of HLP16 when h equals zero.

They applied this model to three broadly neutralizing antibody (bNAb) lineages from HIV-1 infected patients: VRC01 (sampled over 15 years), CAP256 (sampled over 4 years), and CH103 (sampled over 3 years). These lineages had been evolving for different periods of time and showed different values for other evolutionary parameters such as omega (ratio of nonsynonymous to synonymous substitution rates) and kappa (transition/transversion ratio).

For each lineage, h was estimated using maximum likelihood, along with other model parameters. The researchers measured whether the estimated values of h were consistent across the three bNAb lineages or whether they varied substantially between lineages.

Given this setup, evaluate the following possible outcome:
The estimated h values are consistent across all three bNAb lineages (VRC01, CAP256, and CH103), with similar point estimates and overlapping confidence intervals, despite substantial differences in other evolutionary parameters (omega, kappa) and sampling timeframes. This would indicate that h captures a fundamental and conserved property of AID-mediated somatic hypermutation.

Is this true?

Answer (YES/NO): NO